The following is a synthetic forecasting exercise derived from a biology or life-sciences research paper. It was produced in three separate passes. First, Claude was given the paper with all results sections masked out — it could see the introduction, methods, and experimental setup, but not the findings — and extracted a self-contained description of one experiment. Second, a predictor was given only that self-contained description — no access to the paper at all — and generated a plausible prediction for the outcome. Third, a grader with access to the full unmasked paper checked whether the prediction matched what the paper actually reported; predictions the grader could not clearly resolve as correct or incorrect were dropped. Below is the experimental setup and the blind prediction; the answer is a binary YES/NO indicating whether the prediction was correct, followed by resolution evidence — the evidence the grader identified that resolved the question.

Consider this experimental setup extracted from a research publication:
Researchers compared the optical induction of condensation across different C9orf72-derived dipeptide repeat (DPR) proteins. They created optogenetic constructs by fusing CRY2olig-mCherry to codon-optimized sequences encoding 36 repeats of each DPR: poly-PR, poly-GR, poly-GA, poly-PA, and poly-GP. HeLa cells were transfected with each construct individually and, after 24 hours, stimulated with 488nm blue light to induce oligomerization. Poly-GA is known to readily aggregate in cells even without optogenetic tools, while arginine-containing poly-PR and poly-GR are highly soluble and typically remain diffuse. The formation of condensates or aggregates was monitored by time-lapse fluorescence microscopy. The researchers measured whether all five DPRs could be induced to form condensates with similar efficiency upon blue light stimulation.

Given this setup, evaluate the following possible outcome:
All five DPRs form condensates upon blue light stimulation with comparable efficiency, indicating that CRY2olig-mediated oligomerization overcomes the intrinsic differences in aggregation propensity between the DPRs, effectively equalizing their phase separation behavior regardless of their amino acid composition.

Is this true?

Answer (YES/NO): NO